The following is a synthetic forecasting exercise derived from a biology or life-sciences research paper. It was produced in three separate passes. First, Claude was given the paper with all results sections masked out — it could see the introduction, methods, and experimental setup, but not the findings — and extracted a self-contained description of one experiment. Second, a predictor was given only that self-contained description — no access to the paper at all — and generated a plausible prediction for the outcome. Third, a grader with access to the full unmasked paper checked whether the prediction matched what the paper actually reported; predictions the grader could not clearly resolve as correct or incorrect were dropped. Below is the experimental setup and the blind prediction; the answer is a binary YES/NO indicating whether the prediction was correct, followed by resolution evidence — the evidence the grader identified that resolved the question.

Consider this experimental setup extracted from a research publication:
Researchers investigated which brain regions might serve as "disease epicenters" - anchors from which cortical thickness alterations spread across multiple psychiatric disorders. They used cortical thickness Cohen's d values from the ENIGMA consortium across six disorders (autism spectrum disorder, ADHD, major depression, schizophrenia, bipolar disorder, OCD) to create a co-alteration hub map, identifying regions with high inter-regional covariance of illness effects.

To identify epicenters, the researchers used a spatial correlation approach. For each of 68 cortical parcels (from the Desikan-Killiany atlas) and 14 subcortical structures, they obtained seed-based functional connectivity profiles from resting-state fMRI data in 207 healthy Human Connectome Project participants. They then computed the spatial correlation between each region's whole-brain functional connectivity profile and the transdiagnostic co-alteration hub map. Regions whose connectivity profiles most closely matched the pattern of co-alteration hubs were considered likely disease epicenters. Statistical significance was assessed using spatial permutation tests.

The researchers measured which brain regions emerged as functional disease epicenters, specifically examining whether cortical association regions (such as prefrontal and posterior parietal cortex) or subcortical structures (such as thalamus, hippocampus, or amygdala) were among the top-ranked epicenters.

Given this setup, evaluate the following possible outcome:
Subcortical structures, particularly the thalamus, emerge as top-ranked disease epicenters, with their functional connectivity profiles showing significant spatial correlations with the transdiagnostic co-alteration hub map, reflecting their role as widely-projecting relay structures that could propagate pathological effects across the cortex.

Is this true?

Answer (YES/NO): NO